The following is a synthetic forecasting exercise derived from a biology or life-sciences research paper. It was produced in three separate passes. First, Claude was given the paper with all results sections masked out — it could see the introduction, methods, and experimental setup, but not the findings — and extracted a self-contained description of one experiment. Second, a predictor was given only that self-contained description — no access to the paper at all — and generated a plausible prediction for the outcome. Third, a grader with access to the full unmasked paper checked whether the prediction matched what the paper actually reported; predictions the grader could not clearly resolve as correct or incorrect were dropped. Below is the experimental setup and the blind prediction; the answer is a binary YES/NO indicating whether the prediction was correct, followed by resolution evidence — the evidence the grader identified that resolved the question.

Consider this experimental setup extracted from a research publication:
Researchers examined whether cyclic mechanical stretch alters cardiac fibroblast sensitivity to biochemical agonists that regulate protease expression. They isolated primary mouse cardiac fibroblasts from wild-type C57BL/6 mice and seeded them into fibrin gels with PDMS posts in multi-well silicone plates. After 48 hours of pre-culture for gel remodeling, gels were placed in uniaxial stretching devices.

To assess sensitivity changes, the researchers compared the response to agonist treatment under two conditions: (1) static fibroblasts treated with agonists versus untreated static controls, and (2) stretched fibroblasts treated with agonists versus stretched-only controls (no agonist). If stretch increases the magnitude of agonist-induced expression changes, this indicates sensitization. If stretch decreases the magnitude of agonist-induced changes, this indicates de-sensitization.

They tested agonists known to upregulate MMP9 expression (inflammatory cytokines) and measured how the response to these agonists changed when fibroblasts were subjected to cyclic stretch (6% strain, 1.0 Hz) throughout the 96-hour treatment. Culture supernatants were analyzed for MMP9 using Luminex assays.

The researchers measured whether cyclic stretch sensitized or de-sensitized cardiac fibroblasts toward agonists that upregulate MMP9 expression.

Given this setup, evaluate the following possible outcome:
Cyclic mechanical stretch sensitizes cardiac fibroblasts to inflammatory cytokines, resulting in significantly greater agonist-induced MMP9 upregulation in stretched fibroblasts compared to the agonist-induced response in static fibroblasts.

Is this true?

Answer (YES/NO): NO